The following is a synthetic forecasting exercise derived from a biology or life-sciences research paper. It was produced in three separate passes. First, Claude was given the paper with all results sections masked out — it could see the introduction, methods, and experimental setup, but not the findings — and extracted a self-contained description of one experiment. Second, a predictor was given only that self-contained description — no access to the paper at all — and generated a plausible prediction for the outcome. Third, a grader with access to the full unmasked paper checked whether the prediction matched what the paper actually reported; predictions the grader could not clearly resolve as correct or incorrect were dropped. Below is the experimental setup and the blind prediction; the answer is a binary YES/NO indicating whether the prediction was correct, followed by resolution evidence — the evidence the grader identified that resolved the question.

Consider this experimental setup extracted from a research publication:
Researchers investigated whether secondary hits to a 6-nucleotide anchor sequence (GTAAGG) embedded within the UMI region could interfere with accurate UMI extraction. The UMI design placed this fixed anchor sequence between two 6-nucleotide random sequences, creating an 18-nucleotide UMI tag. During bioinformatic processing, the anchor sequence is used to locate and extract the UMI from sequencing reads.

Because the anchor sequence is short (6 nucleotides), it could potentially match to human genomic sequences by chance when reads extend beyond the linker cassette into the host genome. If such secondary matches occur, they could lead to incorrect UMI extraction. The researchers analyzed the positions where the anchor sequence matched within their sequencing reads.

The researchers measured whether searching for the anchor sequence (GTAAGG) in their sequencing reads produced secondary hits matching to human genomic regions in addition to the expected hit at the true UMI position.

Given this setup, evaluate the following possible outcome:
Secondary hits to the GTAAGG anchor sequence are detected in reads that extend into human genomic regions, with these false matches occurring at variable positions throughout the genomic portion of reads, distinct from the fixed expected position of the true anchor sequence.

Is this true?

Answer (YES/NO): YES